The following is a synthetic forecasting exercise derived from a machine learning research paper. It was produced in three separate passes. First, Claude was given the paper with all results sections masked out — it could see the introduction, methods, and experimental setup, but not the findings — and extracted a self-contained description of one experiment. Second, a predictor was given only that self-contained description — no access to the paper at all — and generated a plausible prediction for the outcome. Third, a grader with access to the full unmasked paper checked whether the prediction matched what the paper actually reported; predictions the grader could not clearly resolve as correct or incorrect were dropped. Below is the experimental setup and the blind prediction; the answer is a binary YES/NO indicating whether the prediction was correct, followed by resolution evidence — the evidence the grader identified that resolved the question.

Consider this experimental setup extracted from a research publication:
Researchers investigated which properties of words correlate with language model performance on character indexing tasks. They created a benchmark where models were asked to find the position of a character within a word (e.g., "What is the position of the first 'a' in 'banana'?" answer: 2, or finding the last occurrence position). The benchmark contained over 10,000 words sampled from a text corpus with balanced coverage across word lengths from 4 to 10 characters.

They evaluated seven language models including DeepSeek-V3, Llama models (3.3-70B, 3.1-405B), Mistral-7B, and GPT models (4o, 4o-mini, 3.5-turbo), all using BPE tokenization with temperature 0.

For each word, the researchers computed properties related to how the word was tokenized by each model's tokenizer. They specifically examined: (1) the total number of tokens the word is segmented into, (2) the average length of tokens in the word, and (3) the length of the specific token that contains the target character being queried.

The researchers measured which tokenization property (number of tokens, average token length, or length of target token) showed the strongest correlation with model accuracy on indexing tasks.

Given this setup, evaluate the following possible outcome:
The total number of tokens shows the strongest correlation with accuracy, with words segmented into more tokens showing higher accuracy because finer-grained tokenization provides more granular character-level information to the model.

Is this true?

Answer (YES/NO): NO